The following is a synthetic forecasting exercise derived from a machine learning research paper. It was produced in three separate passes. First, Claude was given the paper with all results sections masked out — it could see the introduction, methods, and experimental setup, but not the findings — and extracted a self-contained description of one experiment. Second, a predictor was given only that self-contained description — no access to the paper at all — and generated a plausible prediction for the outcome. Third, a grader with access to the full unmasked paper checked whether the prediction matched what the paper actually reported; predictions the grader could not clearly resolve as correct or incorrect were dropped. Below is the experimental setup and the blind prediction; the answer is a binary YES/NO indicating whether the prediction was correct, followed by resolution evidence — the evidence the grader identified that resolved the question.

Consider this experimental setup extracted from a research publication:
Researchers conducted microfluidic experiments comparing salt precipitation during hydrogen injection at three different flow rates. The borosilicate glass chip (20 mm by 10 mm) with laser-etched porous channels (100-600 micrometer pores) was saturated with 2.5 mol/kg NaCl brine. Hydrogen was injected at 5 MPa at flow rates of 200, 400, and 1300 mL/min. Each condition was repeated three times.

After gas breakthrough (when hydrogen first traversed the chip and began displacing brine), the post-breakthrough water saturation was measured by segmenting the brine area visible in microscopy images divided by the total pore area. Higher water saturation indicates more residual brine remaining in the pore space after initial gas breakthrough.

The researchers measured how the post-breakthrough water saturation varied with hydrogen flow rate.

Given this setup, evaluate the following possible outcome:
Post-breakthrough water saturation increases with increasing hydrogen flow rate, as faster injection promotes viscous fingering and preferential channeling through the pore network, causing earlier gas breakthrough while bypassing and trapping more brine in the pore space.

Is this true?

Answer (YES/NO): NO